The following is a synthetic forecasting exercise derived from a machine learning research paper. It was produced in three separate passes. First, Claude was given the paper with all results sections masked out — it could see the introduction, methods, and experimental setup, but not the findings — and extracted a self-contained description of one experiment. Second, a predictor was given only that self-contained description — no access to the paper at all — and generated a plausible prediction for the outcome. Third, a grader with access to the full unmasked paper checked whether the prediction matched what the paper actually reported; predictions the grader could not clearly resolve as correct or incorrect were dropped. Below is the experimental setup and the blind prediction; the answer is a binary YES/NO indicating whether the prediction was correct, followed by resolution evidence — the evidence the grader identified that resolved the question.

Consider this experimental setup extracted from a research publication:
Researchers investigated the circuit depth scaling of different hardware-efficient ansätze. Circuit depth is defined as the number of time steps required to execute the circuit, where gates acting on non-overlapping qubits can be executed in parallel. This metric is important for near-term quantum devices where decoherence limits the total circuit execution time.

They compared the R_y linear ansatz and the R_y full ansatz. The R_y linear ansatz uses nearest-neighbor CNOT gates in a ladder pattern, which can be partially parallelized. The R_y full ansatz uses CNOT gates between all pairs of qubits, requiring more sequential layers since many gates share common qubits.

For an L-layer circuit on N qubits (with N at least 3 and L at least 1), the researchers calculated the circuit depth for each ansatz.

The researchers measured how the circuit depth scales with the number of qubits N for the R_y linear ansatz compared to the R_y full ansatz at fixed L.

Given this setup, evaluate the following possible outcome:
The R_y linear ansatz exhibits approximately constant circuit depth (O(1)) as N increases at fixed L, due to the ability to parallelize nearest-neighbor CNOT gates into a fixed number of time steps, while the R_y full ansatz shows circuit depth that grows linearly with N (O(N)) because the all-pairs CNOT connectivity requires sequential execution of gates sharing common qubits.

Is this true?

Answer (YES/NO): NO